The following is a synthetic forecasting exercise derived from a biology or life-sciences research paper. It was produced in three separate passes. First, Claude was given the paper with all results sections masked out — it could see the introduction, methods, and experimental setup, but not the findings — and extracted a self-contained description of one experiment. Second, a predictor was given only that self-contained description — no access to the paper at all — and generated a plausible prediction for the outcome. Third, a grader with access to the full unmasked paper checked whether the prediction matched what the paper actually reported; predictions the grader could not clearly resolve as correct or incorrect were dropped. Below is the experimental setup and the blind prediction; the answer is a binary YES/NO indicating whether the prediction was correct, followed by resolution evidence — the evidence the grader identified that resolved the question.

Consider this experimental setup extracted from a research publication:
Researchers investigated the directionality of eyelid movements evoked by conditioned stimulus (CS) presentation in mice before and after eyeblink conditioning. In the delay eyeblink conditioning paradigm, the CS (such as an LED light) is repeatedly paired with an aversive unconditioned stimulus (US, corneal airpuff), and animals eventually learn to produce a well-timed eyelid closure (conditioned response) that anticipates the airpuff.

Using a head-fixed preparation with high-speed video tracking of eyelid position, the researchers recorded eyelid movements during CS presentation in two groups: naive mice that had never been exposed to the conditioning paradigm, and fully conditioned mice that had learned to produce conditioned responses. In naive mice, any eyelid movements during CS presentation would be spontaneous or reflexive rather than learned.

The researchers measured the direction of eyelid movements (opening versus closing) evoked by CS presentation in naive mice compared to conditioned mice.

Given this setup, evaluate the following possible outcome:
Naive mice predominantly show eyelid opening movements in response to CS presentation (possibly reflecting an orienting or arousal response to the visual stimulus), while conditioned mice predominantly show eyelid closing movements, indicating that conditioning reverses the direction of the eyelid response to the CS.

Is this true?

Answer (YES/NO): YES